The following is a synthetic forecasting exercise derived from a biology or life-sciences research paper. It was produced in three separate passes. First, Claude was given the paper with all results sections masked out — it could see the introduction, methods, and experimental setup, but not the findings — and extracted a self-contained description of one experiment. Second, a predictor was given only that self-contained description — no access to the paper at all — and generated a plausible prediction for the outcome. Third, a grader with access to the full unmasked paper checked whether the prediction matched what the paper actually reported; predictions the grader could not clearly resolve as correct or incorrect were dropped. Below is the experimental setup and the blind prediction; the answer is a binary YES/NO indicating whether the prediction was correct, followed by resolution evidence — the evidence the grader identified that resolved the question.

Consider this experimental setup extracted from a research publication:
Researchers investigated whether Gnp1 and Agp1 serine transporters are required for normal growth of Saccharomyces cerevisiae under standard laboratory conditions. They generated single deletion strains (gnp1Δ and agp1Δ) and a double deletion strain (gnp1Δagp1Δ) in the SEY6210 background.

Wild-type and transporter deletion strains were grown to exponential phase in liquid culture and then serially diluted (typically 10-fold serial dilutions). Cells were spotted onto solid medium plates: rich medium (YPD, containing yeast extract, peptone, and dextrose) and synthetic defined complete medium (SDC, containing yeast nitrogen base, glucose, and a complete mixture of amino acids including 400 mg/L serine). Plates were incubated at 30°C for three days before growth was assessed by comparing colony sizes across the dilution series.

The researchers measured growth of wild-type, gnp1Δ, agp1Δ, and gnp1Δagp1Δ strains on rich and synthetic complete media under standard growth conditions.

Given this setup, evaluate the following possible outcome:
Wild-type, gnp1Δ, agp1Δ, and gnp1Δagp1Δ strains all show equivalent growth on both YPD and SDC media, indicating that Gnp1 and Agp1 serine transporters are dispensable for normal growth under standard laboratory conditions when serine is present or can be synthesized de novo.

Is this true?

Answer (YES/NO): YES